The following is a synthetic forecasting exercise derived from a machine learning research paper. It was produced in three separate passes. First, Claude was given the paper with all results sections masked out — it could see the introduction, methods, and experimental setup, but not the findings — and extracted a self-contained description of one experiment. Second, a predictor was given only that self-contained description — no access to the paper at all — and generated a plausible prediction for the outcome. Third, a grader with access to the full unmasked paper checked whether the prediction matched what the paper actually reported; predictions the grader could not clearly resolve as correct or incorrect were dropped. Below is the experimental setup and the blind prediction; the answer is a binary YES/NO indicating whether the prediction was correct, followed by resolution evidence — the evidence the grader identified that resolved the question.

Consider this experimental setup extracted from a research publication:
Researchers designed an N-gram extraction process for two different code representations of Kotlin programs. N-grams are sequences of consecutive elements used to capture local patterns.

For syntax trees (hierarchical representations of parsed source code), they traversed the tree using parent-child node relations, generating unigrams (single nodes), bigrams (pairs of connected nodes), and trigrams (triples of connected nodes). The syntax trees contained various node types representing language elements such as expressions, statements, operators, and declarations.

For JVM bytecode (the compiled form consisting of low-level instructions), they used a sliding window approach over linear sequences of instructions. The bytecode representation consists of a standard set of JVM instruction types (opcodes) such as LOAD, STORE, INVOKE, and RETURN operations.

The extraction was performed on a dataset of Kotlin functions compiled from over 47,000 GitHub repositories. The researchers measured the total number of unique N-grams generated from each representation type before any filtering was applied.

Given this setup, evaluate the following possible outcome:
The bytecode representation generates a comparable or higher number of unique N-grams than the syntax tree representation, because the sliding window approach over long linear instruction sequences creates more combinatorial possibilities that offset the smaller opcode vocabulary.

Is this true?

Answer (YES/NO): NO